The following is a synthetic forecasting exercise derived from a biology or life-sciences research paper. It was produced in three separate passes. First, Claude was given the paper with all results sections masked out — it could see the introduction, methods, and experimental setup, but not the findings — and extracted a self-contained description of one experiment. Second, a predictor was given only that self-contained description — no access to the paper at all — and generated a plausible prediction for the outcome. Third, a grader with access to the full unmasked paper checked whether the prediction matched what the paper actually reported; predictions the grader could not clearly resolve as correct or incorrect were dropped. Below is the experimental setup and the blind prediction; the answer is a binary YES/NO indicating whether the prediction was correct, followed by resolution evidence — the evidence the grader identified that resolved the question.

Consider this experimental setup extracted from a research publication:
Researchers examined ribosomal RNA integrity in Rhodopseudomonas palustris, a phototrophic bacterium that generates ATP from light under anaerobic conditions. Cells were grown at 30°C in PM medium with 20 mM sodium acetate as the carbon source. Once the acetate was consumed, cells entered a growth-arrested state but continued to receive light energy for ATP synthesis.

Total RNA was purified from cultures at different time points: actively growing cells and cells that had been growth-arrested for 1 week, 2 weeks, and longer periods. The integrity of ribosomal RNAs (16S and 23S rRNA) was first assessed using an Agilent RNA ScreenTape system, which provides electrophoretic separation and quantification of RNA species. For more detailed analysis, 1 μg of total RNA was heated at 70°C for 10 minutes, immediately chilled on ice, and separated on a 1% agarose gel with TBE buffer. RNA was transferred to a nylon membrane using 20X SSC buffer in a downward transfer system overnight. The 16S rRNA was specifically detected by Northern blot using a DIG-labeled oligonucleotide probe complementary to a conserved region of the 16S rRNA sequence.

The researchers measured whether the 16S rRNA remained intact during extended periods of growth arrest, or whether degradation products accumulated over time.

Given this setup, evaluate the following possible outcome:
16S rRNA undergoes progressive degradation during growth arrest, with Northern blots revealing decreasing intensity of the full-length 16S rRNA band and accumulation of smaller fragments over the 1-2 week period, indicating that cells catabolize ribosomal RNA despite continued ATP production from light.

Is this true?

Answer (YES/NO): NO